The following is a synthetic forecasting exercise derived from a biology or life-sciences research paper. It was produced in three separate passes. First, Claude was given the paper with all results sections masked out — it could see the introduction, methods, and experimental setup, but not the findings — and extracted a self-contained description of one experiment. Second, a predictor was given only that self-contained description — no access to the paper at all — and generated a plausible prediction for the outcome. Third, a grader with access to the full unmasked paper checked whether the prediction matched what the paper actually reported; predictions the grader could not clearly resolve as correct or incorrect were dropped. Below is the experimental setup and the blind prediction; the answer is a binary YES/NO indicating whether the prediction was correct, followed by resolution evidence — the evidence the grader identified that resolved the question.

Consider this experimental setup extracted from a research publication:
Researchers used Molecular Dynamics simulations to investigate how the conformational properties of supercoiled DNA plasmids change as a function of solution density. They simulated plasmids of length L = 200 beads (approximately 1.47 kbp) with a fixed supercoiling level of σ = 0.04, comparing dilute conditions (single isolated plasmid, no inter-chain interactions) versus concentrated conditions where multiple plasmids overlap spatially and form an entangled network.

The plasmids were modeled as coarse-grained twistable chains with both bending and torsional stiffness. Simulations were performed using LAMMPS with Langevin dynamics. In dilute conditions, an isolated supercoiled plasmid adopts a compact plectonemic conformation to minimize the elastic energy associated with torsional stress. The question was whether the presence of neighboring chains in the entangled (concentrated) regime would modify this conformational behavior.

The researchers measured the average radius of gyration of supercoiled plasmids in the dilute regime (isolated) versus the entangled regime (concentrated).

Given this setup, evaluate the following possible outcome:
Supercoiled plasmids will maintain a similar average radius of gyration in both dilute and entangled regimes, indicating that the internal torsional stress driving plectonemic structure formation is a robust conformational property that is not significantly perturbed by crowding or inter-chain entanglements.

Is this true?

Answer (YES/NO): NO